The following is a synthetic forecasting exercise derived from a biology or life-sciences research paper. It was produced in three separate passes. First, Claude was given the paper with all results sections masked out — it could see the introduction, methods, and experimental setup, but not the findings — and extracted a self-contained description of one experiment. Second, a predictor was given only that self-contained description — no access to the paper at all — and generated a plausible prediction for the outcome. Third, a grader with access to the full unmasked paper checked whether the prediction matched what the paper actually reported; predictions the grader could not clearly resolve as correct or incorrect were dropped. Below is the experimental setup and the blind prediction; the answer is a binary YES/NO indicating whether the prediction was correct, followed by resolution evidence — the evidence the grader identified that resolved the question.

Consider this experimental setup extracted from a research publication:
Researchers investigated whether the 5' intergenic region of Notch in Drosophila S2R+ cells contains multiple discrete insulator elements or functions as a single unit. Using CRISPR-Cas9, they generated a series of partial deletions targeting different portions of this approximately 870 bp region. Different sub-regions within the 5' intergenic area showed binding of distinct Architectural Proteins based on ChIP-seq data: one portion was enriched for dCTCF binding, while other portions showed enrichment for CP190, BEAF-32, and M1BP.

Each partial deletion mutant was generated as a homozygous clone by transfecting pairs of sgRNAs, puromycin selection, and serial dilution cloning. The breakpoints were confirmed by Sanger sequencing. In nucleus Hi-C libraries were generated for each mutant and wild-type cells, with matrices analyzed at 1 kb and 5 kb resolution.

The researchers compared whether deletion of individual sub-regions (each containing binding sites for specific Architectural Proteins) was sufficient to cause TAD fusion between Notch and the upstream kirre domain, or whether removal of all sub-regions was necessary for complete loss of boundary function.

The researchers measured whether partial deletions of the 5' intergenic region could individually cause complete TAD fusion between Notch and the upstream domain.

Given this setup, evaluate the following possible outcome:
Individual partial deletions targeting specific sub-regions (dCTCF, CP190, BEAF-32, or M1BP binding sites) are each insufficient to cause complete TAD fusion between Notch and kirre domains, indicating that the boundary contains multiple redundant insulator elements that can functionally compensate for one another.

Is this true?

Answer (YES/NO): NO